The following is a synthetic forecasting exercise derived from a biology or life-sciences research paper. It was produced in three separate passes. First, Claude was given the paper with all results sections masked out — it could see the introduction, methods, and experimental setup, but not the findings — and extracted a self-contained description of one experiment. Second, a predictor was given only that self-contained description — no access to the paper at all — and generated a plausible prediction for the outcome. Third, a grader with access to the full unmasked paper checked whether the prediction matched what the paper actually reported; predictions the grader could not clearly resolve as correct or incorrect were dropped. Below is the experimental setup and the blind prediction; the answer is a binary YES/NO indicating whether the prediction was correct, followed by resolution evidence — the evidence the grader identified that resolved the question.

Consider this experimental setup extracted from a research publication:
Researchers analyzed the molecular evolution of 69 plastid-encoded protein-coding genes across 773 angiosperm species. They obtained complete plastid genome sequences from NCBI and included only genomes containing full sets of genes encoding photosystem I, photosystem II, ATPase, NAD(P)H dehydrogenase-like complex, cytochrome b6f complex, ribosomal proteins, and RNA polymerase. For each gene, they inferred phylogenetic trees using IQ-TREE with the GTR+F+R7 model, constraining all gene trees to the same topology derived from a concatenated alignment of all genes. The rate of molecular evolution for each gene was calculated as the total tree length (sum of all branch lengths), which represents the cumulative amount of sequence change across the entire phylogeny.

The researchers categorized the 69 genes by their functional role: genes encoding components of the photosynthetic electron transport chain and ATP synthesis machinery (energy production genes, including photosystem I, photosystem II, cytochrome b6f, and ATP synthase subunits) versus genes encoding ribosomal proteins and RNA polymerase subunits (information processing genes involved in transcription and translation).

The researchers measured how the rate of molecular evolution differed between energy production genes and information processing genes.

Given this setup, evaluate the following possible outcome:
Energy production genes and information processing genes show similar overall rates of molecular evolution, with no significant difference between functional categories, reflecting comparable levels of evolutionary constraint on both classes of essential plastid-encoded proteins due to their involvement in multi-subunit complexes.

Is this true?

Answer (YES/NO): NO